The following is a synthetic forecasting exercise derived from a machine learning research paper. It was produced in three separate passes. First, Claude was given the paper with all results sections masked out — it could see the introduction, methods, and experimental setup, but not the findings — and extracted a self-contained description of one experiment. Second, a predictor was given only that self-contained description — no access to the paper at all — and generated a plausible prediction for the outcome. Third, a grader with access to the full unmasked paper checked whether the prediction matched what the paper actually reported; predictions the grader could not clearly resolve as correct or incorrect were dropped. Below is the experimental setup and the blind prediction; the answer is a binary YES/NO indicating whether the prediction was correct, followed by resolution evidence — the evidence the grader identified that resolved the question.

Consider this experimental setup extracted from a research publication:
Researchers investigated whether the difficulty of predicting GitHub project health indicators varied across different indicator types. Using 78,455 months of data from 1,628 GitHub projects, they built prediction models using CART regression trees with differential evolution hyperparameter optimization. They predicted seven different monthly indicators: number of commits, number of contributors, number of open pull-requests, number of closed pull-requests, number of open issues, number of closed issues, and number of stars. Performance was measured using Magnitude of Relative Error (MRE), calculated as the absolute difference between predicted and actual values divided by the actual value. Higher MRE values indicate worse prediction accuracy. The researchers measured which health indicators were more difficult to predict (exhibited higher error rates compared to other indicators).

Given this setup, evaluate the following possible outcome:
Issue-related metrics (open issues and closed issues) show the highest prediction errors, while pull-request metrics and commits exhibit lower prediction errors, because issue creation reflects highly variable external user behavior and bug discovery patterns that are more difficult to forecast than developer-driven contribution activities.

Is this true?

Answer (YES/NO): NO